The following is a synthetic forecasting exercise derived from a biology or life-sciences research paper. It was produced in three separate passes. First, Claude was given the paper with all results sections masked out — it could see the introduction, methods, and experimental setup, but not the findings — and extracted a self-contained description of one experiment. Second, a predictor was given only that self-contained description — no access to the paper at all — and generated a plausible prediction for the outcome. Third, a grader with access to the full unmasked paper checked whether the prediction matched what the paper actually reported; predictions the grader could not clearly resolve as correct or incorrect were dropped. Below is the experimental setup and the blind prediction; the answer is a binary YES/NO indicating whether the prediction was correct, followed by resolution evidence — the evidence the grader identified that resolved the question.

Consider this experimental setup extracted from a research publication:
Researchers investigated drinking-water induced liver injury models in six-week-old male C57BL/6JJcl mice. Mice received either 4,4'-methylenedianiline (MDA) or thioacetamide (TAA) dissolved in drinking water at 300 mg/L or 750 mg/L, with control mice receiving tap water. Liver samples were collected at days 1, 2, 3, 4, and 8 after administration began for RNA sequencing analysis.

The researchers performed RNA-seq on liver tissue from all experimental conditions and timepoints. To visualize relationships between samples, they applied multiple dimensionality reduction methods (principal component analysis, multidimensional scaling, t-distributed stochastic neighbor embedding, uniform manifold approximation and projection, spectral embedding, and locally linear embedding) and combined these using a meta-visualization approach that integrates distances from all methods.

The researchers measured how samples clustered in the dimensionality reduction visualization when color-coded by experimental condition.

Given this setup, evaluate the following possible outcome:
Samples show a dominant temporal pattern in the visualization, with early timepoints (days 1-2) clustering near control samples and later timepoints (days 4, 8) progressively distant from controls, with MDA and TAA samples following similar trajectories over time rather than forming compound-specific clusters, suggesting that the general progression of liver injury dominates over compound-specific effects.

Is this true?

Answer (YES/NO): NO